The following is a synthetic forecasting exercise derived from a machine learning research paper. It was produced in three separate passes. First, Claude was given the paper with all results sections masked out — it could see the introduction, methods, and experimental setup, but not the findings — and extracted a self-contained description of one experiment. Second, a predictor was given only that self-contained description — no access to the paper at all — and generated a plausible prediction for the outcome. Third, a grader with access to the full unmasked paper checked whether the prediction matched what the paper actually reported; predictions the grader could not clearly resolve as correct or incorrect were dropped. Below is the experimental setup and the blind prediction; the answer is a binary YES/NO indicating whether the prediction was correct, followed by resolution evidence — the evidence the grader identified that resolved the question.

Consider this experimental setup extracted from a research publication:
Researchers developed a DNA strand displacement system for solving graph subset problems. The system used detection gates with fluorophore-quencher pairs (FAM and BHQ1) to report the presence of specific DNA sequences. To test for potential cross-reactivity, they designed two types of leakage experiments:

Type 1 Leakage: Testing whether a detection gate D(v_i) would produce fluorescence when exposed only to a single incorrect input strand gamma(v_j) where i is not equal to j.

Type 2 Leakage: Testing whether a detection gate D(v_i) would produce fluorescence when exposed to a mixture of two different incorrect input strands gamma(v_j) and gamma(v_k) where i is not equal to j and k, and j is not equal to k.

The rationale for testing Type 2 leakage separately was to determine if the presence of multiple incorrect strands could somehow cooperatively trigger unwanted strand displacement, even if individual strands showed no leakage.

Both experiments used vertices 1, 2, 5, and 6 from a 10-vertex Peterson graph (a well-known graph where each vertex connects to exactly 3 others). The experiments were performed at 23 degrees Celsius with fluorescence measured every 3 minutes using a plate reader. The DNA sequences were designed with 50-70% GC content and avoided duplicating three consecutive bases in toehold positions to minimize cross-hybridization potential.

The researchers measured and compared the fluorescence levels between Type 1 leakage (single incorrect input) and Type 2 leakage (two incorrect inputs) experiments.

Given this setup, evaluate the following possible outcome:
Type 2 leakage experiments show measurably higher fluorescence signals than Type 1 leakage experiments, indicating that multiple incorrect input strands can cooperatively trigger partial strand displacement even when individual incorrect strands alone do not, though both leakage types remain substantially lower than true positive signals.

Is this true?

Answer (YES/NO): NO